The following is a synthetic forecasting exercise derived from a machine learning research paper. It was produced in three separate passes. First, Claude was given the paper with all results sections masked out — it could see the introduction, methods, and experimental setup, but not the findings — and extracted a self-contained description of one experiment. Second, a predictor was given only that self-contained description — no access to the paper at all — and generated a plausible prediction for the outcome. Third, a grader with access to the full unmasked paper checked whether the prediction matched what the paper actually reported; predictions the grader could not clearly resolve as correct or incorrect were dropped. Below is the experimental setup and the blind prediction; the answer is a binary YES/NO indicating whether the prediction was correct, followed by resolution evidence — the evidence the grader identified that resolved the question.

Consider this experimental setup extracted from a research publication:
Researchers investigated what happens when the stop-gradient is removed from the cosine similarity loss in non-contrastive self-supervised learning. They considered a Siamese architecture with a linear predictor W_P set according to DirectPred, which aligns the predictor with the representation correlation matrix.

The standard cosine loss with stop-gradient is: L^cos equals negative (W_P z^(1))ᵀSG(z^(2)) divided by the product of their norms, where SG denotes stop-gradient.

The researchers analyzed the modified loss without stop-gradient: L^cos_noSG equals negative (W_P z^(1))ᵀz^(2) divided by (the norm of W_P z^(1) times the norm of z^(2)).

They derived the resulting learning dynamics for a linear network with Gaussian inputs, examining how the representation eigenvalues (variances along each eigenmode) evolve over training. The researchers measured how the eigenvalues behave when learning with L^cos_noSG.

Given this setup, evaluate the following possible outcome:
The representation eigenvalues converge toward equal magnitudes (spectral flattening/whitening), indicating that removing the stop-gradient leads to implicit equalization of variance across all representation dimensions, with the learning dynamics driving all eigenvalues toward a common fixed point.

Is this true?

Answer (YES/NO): NO